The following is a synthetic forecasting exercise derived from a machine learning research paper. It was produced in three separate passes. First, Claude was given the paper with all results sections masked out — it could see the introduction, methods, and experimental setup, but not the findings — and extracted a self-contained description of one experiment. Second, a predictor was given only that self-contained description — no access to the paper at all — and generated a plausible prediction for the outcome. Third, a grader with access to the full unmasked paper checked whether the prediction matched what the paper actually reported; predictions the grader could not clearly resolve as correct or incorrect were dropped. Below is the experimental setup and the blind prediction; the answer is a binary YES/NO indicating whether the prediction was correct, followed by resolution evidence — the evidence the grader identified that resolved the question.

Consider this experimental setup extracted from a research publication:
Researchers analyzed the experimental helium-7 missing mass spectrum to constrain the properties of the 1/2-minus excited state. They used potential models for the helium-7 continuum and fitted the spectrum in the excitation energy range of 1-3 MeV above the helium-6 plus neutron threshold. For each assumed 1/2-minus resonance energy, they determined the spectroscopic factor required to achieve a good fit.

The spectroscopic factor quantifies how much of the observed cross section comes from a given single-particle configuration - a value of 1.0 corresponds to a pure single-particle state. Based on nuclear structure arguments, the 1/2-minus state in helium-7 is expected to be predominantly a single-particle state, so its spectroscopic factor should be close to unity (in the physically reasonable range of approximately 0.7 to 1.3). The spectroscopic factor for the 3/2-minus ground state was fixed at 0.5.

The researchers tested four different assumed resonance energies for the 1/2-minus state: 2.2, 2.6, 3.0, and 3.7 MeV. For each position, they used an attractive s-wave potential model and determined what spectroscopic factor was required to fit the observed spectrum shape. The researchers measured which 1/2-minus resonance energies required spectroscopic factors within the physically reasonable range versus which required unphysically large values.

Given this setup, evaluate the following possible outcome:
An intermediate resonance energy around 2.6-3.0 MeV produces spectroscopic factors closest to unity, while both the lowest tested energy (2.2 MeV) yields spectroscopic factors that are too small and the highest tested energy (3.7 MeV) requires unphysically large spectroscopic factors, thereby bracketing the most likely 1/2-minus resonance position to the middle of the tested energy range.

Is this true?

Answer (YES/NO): NO